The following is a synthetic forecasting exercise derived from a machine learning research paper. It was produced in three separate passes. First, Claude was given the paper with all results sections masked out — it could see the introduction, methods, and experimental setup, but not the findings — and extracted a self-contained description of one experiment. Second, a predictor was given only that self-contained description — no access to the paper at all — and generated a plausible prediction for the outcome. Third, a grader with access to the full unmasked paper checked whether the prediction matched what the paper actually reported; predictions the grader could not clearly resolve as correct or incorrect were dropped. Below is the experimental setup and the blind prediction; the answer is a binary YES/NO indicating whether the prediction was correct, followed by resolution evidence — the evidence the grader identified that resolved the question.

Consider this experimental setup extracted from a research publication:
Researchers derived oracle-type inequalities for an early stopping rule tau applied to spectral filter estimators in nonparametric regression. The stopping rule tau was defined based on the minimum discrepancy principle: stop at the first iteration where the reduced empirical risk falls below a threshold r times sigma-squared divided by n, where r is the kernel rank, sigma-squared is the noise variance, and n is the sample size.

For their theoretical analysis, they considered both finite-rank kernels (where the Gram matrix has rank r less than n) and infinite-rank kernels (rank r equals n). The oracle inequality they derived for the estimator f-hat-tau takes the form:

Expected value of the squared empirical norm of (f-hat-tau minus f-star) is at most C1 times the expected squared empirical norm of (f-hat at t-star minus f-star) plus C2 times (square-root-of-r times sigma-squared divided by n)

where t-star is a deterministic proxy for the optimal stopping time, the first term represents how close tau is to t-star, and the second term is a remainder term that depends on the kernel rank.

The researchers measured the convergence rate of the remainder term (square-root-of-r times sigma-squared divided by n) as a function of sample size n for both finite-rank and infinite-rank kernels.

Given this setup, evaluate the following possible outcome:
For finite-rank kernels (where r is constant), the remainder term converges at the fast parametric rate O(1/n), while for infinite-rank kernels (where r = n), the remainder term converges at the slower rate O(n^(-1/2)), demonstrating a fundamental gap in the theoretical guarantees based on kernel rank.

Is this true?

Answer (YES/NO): YES